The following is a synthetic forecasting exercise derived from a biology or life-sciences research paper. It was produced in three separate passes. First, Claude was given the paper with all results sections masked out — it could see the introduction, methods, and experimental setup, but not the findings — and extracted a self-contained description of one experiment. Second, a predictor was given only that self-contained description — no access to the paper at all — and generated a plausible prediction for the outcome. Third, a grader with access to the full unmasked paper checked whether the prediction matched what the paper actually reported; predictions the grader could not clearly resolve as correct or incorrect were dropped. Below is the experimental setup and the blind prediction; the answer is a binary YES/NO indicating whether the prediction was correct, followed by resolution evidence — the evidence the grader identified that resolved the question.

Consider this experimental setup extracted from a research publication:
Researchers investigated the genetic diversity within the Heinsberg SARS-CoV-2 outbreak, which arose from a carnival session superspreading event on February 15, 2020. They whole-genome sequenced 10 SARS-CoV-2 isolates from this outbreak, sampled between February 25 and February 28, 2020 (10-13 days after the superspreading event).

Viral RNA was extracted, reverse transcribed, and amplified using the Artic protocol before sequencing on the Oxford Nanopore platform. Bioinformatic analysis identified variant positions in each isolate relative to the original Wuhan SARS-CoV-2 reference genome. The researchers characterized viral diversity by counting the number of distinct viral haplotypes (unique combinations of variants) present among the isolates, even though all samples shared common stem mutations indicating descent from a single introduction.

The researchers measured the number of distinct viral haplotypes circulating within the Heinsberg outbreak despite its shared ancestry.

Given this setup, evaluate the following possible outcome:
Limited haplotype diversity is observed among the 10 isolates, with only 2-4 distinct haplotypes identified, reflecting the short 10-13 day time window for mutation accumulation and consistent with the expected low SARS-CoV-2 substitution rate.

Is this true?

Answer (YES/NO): NO